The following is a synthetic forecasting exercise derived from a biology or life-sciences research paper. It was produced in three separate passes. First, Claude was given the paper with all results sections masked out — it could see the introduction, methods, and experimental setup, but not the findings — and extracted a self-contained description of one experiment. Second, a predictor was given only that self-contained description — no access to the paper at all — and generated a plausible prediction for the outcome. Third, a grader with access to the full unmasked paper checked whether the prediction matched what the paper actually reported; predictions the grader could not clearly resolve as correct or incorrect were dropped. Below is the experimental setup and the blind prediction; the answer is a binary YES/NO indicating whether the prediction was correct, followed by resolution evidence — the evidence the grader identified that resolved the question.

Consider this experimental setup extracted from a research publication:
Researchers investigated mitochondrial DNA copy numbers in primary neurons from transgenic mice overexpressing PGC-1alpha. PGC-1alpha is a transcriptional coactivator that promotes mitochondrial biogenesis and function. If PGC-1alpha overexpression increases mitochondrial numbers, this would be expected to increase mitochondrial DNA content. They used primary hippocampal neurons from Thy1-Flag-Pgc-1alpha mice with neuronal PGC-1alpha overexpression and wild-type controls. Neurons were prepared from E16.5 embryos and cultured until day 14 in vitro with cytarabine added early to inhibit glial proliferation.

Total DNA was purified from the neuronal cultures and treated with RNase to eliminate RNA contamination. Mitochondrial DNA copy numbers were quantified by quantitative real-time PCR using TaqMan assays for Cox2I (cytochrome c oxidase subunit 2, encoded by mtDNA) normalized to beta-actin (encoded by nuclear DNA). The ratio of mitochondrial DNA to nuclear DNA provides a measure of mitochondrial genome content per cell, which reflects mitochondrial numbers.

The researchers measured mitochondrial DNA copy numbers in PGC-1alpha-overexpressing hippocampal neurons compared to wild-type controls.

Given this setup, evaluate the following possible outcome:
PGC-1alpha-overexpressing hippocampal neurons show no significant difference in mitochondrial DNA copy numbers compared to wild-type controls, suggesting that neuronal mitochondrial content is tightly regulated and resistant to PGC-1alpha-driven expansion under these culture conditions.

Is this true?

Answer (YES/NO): NO